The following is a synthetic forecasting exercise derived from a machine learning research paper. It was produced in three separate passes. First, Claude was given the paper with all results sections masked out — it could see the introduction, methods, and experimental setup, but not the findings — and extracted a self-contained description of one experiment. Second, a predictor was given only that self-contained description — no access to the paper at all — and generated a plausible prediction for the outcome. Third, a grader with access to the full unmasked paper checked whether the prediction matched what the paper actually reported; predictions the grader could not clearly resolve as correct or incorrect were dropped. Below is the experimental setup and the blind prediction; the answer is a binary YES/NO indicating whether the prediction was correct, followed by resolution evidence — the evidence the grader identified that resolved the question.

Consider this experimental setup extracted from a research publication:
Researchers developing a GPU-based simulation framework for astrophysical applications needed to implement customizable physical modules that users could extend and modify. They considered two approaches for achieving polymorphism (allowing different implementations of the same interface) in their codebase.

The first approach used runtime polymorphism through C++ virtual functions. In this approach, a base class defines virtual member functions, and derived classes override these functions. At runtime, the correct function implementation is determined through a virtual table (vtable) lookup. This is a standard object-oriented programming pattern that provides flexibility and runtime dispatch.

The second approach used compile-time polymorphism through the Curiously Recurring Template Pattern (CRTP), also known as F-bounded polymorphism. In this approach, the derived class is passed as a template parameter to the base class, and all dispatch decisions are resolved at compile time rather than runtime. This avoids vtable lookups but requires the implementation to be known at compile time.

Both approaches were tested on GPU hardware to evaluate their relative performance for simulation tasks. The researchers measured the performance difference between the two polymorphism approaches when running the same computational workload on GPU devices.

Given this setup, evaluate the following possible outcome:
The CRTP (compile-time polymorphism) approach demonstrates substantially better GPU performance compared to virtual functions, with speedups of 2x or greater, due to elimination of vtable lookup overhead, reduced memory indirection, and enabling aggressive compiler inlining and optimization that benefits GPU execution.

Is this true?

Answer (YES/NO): YES